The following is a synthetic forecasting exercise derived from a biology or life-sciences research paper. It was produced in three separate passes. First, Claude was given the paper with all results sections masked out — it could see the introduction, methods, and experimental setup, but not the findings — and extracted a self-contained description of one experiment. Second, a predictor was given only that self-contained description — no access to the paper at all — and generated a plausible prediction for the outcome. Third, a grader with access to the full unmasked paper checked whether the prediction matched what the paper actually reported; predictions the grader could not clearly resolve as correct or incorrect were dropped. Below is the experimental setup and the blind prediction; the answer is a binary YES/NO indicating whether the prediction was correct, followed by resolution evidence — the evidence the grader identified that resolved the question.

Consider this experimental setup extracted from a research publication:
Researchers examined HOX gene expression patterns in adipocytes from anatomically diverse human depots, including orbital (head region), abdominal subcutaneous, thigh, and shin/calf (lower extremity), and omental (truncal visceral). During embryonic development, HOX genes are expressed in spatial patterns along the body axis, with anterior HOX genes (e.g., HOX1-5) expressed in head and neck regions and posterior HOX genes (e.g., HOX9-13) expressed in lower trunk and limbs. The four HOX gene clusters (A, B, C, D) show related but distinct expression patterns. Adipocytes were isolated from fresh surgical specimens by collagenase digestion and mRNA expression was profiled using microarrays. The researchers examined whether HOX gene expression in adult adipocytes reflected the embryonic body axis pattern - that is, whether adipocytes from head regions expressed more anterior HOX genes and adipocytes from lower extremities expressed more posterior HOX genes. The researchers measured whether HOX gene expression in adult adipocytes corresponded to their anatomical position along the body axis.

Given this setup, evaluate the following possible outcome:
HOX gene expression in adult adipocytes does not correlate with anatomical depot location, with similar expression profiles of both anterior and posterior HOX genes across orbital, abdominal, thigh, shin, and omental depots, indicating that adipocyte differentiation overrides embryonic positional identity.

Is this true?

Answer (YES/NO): NO